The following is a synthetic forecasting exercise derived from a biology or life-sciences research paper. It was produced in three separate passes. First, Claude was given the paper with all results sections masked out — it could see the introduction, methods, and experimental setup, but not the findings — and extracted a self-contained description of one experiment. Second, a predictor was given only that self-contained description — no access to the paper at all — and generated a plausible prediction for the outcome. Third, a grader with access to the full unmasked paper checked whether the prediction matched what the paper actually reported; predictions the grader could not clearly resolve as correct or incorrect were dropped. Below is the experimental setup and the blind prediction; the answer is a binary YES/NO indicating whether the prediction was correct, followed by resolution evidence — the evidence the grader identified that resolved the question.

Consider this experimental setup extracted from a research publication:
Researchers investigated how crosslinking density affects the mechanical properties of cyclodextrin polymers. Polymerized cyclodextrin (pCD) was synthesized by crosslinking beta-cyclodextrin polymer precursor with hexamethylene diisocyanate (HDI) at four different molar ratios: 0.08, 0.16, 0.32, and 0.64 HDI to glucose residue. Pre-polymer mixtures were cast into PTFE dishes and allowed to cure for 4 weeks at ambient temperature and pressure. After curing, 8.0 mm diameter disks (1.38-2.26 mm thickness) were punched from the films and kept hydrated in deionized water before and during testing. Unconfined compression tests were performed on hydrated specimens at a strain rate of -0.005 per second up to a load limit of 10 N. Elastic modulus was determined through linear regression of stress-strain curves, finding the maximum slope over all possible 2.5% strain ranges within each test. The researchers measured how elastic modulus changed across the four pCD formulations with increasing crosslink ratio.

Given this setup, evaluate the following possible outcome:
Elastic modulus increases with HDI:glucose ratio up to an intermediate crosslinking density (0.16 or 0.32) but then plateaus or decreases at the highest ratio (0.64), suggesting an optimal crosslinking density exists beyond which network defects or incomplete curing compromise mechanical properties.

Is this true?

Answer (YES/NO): NO